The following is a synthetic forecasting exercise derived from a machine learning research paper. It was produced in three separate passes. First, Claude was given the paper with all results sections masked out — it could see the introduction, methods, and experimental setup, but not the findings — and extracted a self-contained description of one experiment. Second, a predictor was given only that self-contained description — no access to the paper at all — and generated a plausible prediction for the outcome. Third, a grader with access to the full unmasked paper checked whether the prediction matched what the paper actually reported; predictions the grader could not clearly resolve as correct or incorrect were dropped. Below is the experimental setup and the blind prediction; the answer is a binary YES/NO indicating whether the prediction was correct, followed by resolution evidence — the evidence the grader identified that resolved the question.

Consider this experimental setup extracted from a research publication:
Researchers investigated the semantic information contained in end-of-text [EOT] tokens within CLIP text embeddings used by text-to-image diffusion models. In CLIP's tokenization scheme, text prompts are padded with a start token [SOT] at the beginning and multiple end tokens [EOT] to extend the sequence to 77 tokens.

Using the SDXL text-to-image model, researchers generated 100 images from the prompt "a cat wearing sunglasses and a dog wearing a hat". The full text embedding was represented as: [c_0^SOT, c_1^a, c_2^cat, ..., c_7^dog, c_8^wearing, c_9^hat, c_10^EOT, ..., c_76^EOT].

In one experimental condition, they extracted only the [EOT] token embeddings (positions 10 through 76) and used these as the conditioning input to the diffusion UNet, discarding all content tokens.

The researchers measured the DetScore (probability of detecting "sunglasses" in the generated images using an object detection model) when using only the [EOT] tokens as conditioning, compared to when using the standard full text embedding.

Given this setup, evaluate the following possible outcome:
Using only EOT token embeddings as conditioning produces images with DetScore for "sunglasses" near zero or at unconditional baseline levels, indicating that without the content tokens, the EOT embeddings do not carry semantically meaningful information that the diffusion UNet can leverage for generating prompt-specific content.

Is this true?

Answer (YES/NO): NO